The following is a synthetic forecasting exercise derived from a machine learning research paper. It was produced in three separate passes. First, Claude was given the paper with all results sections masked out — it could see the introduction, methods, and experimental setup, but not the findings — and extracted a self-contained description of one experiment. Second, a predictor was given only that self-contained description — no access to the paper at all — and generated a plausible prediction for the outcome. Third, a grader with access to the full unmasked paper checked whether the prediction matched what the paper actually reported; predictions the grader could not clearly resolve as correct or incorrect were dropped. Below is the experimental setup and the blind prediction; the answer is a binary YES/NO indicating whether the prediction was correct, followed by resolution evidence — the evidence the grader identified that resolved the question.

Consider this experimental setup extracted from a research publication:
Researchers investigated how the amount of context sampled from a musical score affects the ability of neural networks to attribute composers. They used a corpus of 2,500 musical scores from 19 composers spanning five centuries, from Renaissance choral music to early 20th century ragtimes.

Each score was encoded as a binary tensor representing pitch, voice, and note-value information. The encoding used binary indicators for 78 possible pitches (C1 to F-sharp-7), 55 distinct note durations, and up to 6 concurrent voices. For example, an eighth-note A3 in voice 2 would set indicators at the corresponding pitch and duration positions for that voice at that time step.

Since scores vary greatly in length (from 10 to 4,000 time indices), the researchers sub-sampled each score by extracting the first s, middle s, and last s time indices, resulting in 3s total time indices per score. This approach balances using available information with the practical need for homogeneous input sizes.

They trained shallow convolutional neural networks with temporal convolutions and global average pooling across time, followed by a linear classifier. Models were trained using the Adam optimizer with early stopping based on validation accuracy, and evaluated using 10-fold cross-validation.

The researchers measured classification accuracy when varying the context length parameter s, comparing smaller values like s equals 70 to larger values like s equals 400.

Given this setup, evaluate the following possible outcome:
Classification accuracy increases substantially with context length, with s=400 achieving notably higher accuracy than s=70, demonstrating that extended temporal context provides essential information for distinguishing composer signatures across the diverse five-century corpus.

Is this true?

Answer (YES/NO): YES